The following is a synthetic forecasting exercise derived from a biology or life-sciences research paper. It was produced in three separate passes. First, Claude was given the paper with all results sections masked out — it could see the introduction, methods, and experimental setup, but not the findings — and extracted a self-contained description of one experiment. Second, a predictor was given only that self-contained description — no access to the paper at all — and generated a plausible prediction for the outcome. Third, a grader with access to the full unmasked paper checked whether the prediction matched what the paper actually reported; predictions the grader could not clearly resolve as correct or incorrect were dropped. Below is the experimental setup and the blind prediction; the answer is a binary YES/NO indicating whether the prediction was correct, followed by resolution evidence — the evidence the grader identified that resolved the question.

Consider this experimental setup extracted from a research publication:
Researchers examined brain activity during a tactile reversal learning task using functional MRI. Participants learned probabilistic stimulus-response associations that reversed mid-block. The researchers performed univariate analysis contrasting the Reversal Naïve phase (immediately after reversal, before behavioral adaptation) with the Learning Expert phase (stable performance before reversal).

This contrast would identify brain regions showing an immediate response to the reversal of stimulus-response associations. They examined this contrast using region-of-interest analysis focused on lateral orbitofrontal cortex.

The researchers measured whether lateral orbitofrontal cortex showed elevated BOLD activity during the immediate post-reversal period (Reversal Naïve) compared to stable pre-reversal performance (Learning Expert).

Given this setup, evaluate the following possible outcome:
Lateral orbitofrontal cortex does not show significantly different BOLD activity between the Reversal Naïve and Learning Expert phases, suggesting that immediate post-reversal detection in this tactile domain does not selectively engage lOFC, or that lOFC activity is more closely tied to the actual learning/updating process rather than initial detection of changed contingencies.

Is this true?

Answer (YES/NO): NO